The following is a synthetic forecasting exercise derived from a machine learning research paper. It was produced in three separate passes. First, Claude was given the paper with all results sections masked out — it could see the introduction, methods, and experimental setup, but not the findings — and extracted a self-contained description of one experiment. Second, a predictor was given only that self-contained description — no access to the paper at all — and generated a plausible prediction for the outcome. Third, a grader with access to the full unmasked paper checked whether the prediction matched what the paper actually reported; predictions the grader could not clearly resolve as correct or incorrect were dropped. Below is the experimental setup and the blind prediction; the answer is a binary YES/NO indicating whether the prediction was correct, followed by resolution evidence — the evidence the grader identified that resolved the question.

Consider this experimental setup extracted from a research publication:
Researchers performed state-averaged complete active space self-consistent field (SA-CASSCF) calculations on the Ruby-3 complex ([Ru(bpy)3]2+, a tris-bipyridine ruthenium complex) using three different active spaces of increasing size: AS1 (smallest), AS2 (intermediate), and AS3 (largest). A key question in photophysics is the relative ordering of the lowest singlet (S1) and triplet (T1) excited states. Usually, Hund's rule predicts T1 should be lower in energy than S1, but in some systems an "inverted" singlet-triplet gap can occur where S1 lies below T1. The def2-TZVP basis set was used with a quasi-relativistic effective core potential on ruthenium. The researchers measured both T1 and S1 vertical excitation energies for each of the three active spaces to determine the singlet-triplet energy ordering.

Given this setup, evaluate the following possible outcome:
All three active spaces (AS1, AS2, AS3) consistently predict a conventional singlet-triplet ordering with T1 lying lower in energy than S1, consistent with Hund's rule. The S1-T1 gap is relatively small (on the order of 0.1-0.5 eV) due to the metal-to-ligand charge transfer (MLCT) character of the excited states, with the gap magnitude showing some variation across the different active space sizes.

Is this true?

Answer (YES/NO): NO